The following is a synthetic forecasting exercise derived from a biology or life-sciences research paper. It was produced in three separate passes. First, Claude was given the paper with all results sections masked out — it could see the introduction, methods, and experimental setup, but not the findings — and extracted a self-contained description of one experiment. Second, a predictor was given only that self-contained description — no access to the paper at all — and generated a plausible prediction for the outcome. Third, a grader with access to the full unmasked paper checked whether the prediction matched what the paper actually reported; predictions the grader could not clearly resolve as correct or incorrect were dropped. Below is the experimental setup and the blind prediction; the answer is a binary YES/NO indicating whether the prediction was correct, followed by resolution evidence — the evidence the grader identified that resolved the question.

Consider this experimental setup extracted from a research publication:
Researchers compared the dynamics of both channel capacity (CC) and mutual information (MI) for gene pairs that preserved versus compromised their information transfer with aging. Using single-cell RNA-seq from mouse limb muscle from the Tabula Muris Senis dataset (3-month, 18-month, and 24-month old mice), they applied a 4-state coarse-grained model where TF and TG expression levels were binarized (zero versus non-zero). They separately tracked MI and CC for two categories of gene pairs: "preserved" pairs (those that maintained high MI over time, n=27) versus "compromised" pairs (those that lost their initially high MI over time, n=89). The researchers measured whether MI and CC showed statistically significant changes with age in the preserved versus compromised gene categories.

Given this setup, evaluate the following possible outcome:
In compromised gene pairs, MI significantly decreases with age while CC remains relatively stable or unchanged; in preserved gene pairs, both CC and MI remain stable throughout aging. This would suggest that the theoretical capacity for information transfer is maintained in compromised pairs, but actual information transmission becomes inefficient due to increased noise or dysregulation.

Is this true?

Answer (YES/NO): NO